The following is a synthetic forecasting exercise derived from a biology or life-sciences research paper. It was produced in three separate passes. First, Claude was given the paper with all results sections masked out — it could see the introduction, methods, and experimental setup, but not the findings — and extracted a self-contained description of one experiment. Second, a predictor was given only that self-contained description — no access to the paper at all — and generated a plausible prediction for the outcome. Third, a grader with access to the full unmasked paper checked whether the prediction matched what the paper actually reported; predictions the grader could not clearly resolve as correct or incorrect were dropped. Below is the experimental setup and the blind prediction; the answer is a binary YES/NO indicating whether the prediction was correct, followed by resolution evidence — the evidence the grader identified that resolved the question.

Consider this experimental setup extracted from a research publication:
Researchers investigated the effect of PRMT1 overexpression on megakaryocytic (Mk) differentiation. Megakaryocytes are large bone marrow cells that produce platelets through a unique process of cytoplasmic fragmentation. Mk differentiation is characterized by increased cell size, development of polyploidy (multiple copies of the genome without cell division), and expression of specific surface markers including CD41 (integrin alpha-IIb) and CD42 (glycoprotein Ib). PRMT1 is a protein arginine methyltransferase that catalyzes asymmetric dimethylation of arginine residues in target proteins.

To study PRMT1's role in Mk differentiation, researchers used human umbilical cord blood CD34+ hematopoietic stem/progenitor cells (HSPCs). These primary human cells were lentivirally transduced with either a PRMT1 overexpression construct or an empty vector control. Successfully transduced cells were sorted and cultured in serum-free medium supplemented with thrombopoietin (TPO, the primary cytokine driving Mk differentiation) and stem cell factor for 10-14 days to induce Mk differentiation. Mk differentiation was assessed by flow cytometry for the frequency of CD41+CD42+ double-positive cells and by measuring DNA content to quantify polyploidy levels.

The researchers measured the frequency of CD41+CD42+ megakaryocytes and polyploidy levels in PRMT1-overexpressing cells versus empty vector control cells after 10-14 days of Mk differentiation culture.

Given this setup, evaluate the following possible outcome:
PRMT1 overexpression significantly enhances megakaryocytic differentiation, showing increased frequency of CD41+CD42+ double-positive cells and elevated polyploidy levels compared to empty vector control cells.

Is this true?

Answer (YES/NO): NO